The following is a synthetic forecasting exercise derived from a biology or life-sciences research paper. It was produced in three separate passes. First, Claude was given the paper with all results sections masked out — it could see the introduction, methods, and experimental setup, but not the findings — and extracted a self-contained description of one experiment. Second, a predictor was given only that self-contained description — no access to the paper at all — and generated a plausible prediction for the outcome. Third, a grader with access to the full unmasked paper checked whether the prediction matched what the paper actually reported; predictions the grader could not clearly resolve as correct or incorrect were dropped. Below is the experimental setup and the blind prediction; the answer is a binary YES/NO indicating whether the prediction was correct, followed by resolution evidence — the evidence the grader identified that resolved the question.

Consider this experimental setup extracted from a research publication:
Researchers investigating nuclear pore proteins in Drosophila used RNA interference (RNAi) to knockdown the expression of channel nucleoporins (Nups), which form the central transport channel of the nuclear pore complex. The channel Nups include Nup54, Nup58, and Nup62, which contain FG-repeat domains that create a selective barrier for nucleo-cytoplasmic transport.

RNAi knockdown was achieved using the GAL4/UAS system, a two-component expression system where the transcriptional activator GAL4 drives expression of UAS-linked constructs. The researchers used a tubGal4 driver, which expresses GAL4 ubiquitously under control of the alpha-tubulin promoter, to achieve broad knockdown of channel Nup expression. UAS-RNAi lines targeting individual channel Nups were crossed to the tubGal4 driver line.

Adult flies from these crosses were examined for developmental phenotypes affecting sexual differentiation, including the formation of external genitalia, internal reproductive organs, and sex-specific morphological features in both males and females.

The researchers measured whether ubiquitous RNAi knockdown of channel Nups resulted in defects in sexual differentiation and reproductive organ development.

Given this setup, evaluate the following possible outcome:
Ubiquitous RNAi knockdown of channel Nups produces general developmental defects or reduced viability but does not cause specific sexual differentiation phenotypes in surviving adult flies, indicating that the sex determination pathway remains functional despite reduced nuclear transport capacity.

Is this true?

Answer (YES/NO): NO